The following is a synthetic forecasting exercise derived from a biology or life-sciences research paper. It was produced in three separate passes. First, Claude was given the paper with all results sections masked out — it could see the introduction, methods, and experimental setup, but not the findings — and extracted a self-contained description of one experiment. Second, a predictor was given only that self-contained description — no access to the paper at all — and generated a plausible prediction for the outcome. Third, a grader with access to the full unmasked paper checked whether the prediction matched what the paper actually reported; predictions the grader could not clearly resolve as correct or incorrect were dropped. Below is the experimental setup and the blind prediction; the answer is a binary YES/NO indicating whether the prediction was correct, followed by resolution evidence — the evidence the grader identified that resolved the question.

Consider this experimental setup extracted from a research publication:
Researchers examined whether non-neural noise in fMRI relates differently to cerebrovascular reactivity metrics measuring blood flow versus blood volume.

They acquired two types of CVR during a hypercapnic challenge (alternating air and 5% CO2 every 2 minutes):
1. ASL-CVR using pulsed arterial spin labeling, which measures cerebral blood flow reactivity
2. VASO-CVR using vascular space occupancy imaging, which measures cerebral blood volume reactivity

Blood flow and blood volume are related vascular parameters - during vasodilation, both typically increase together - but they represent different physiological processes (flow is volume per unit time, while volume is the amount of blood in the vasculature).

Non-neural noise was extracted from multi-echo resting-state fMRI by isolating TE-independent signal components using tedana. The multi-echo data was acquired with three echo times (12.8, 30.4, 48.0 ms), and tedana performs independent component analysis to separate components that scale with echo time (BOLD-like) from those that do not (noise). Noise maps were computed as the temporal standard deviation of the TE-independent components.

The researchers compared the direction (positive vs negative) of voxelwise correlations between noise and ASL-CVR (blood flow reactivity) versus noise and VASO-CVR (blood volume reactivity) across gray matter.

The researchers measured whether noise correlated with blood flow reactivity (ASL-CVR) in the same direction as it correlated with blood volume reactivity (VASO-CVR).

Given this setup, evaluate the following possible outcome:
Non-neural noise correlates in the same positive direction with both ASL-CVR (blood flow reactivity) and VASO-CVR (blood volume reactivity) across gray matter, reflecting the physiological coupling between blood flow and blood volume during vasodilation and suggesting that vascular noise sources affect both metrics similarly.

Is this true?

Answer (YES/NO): NO